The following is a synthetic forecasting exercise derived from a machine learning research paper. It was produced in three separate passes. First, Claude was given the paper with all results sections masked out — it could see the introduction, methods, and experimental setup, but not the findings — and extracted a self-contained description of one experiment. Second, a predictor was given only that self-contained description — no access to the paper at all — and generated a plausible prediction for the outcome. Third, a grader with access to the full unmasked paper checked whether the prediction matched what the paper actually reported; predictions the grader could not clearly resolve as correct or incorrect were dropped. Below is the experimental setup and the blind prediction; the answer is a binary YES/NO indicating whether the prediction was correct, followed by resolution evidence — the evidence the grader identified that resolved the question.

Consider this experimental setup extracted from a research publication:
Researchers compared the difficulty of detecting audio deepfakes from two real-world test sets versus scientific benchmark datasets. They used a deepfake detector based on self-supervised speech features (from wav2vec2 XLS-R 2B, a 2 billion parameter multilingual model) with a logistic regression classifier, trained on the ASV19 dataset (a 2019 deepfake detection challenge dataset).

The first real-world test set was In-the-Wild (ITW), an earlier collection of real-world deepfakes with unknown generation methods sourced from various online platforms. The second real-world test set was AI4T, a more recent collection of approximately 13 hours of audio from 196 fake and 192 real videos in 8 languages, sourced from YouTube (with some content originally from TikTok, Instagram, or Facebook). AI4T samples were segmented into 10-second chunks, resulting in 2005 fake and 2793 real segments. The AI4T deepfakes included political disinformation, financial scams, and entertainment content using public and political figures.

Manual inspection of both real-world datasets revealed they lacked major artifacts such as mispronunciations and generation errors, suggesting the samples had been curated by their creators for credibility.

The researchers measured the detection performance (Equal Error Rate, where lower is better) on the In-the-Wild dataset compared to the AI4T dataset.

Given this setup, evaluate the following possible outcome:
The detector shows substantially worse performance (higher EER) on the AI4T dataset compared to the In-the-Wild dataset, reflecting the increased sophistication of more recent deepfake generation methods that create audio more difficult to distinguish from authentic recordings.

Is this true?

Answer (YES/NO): YES